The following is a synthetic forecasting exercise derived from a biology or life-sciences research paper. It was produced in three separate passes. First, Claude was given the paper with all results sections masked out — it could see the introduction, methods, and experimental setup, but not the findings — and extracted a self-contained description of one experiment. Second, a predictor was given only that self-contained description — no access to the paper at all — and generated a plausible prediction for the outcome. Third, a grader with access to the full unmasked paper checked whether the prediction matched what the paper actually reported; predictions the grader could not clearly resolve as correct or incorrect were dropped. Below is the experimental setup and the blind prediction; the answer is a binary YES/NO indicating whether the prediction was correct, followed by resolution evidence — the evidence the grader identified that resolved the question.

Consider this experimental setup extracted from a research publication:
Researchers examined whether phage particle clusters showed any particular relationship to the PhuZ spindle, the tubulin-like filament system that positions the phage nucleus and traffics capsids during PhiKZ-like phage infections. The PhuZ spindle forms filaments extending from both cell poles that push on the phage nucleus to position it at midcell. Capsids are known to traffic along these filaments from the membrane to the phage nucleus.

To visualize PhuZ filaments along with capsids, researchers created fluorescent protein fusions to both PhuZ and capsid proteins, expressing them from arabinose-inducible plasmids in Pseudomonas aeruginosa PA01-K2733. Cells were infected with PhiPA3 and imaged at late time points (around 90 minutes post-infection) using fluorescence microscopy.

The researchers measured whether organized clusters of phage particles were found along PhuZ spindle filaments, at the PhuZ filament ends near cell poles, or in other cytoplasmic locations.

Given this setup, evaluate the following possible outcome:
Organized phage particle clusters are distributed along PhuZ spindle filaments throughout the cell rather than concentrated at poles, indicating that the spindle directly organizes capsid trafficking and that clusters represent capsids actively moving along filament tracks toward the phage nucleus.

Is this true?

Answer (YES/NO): NO